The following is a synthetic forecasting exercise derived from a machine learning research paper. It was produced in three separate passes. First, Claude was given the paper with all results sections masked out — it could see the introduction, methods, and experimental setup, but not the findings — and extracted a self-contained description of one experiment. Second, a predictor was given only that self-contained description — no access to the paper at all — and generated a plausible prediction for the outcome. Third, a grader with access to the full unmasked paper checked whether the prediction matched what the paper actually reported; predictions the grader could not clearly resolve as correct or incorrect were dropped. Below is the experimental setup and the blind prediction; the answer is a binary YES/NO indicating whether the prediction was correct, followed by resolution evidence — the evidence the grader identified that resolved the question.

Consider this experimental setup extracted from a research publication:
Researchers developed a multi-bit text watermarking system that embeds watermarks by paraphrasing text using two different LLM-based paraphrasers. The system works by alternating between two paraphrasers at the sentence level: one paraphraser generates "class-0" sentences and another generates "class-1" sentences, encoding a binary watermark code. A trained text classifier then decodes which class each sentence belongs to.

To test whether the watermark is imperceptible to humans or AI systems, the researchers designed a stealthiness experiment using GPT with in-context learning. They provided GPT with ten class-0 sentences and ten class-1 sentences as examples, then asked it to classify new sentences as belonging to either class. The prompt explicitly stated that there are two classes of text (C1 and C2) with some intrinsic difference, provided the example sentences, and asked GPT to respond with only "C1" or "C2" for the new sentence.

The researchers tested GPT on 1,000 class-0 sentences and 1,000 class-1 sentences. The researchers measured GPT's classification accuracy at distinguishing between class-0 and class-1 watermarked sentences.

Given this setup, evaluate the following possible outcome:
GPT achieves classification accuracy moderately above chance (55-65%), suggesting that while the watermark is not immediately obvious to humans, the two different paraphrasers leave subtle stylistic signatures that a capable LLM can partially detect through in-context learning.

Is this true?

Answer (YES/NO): YES